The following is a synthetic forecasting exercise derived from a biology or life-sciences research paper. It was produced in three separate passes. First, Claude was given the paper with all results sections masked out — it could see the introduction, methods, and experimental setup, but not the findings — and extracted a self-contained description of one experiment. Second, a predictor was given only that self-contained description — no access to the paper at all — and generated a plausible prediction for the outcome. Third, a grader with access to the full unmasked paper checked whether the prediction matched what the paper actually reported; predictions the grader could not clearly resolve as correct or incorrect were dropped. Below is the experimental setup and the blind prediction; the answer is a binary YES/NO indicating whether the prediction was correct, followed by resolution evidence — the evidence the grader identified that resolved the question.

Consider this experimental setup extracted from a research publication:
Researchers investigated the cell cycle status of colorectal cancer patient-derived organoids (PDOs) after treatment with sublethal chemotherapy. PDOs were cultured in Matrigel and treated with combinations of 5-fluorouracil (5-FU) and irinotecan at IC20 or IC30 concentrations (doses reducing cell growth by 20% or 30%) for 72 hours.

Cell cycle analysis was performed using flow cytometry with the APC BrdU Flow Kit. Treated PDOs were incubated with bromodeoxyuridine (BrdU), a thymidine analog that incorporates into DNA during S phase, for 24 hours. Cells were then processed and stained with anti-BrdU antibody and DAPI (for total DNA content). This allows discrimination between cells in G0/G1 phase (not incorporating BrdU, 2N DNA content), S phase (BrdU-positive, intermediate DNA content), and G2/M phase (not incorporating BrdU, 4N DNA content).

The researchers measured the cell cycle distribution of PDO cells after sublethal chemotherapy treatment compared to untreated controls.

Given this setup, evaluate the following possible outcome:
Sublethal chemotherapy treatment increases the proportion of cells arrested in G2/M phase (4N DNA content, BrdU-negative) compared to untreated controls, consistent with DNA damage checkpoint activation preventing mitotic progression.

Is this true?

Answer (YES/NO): YES